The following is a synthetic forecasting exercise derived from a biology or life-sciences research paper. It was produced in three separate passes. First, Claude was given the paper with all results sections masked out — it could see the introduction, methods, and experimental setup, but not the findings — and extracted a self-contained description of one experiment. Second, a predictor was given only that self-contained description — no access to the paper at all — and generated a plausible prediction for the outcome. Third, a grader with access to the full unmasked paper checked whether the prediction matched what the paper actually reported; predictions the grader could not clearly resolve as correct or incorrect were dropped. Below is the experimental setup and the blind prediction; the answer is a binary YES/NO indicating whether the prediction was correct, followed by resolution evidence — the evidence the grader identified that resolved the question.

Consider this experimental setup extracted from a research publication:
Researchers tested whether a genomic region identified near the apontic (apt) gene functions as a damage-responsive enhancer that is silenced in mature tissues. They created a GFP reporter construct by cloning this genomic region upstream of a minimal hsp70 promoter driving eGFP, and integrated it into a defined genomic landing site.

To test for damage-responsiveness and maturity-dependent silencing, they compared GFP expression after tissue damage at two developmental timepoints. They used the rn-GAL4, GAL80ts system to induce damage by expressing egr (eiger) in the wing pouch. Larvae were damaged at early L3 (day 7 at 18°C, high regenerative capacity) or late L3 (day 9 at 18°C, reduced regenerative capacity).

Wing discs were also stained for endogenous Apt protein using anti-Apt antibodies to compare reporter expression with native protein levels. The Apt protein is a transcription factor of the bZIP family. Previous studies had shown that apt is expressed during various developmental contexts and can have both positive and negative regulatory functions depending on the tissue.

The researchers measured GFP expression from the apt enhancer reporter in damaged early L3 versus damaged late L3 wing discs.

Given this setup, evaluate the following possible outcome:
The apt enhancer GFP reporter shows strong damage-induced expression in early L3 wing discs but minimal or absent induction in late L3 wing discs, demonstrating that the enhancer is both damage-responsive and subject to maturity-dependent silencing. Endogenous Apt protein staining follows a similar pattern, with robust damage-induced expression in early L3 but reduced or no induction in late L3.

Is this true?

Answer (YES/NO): YES